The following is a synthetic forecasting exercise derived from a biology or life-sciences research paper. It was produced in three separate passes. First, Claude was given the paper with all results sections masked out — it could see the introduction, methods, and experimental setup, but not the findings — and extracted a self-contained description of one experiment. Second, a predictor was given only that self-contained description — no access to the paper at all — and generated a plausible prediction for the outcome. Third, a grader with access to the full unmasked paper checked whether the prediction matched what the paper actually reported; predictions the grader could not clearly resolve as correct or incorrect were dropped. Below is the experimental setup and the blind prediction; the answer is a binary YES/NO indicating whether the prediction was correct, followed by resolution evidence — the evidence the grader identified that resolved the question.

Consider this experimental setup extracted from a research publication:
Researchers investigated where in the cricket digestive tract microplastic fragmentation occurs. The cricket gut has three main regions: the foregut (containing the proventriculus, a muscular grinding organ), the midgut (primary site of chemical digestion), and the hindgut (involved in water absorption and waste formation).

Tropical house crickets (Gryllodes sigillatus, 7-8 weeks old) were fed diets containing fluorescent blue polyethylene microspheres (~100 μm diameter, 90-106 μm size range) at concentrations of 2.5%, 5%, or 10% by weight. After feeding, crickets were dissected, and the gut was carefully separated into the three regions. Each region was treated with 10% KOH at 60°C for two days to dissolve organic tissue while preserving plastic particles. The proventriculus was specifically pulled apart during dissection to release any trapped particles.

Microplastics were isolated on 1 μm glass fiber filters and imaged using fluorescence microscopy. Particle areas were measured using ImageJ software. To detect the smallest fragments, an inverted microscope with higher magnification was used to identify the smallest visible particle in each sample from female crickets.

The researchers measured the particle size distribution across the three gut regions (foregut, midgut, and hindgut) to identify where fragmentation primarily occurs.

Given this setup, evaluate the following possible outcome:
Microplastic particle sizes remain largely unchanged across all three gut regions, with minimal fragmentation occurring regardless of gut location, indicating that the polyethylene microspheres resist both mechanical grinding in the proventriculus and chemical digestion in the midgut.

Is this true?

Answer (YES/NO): NO